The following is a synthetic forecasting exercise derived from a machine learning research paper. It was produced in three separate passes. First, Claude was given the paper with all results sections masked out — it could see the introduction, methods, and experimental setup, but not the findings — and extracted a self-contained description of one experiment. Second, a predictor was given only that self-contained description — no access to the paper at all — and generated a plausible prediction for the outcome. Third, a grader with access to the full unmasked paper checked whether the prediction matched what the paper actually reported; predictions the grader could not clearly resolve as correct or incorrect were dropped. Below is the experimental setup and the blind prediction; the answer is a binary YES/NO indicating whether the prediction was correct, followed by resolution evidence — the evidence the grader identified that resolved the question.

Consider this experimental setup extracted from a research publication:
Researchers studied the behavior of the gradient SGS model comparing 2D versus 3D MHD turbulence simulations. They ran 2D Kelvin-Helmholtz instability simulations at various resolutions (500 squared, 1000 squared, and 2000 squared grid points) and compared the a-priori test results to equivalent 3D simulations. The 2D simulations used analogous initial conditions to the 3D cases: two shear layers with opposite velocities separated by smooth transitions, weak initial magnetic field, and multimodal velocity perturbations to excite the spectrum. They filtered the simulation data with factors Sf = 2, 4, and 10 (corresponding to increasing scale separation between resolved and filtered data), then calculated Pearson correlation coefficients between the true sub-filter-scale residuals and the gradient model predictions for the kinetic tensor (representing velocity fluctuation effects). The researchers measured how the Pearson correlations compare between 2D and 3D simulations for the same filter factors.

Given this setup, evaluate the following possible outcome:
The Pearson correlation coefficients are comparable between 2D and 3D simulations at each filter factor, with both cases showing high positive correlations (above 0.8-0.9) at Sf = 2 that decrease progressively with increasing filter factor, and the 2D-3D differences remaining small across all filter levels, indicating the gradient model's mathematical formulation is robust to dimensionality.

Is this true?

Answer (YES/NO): YES